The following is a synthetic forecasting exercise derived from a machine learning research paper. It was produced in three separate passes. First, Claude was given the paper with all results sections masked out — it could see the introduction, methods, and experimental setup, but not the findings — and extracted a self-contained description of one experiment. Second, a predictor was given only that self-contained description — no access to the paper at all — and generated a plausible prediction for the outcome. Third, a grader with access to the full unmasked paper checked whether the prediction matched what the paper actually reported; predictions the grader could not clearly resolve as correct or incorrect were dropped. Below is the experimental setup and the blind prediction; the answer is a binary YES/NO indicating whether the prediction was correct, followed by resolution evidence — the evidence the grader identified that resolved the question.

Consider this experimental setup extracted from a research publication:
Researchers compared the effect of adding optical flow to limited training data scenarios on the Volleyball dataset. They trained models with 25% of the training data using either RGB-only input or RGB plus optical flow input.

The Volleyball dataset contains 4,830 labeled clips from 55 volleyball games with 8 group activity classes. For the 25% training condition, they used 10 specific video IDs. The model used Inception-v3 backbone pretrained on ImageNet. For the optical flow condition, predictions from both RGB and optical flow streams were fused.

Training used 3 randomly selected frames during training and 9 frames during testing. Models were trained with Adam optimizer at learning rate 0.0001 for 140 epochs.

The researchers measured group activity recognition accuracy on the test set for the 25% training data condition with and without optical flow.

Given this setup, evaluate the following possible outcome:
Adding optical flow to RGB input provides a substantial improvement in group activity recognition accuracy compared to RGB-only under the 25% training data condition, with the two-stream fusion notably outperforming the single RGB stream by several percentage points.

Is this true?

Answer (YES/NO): NO